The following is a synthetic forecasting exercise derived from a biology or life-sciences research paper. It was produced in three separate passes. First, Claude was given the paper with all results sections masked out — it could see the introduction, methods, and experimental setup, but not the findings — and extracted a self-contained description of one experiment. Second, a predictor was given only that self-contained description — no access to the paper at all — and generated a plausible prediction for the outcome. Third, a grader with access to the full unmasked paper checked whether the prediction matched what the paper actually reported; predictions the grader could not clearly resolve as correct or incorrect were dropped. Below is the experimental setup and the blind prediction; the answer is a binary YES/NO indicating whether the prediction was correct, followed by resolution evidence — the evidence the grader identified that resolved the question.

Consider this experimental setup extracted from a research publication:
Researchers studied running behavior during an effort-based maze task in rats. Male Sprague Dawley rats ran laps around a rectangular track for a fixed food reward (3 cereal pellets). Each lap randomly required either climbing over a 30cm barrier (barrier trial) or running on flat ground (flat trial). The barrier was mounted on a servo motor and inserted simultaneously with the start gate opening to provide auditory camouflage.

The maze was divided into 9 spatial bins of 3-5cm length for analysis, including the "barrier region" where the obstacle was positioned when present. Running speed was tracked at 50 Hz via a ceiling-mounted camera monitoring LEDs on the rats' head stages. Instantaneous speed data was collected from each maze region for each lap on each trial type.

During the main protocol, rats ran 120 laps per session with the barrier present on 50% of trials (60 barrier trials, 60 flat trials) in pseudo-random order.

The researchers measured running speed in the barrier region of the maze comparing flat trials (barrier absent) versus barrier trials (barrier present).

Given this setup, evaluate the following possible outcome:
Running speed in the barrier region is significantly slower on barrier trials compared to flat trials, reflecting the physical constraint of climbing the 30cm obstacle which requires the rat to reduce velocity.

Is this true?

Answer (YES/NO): YES